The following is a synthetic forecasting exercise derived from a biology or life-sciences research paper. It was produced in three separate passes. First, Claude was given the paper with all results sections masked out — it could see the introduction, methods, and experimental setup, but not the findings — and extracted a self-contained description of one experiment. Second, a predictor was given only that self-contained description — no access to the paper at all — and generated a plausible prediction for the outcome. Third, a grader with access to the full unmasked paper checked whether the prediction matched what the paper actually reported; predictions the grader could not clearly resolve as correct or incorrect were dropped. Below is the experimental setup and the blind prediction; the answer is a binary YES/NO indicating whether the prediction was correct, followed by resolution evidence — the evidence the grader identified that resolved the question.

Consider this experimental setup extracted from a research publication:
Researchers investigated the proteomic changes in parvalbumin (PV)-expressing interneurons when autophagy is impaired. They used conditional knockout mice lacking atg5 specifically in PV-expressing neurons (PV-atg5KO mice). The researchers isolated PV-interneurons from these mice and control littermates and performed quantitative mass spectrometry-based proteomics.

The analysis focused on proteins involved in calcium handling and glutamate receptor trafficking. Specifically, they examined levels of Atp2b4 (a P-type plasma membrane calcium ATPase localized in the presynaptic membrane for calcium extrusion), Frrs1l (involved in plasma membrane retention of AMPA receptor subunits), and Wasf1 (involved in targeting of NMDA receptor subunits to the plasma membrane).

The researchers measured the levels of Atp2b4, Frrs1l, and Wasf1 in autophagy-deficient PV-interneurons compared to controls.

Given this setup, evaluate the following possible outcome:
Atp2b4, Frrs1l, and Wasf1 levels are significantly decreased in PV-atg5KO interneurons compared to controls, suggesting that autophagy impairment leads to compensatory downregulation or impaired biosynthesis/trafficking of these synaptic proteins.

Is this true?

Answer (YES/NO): YES